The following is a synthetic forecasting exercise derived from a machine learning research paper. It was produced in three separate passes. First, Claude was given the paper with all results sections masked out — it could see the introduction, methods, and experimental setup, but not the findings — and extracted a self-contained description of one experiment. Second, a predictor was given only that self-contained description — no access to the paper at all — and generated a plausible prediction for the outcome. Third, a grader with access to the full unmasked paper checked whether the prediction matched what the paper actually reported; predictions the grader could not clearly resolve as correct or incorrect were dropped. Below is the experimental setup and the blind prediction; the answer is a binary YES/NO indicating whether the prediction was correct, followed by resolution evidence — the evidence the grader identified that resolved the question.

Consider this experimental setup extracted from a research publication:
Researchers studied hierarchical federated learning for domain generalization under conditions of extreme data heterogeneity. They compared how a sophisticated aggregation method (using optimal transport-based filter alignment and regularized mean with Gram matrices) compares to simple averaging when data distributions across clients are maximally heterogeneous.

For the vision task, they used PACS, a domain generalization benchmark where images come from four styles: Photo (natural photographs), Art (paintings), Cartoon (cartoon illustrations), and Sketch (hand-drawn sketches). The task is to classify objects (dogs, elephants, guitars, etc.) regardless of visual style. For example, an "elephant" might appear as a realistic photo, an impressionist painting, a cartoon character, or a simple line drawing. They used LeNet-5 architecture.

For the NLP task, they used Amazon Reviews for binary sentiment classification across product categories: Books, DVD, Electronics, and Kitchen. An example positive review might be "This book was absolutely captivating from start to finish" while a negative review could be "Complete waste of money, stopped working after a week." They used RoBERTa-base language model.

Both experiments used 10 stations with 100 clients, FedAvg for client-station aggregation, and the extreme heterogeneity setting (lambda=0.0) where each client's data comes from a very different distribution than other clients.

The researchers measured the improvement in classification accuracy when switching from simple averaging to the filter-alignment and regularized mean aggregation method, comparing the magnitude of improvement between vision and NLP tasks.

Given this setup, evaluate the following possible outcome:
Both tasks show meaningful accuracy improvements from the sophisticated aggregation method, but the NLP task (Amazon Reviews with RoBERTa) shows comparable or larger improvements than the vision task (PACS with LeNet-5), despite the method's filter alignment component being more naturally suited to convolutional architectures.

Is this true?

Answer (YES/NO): YES